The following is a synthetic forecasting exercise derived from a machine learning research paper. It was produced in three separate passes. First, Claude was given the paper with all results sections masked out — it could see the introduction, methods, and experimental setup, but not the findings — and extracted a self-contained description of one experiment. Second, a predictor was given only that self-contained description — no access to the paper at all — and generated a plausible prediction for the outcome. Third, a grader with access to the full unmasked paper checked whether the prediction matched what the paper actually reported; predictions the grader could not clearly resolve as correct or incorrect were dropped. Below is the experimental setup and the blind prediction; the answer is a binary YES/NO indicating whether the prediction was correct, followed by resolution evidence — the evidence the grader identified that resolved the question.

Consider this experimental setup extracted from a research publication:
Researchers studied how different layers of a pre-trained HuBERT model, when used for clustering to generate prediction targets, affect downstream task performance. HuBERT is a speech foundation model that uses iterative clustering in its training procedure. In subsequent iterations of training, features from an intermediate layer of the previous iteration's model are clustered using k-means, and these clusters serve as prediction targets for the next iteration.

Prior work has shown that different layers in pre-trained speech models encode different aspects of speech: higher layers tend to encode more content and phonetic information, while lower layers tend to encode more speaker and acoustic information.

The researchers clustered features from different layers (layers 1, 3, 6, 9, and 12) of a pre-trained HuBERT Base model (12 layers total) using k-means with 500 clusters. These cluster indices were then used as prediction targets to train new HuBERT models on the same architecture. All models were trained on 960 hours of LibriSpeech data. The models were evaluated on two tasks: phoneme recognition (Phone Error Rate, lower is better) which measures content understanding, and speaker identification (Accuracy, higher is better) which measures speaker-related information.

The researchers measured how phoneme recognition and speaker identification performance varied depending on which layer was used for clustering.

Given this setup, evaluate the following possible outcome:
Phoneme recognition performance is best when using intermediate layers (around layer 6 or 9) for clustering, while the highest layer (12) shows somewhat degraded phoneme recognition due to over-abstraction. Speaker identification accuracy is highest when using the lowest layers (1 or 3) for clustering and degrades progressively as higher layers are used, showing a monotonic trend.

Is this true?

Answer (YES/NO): NO